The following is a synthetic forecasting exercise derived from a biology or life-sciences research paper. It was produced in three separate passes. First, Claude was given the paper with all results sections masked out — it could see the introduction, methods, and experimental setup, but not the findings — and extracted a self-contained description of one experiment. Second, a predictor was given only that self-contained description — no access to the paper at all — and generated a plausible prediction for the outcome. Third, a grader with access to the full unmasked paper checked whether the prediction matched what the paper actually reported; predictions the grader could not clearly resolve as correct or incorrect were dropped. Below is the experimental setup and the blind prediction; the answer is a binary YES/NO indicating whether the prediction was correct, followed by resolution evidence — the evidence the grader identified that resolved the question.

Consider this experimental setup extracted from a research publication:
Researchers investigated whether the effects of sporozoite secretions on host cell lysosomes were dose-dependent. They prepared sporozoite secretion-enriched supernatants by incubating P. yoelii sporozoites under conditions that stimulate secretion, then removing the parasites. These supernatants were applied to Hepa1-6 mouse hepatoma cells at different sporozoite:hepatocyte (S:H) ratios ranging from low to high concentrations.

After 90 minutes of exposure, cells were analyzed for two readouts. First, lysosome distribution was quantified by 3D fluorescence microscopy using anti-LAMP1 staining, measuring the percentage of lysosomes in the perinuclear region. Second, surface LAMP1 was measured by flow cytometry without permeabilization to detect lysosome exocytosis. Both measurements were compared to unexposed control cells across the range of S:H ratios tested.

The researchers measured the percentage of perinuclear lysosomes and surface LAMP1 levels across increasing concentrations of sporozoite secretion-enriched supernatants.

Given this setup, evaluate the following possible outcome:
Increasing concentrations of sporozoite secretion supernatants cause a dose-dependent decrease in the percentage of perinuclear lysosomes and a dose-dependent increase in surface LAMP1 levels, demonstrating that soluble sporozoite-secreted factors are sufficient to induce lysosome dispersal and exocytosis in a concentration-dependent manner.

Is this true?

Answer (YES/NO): NO